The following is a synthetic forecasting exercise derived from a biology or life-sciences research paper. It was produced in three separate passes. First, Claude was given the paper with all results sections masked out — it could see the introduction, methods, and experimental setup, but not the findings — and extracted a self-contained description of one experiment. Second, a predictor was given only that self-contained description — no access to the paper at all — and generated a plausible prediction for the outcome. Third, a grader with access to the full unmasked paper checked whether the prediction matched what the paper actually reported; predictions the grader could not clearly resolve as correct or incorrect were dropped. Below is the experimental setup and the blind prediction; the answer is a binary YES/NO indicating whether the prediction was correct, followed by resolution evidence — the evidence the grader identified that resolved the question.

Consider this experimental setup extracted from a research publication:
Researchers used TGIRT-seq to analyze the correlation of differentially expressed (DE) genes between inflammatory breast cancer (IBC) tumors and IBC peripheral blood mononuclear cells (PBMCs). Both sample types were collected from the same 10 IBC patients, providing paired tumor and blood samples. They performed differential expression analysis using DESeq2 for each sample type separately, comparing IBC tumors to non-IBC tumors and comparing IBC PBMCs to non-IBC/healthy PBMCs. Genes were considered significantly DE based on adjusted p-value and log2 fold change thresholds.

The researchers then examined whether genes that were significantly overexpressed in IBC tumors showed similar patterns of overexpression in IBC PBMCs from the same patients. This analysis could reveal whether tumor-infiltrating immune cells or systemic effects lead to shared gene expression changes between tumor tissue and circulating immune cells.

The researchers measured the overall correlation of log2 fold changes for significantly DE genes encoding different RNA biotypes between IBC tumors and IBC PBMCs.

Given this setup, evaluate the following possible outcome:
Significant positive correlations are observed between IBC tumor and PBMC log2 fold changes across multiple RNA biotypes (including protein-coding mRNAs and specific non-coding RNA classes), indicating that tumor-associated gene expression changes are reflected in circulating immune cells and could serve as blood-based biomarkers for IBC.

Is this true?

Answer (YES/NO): NO